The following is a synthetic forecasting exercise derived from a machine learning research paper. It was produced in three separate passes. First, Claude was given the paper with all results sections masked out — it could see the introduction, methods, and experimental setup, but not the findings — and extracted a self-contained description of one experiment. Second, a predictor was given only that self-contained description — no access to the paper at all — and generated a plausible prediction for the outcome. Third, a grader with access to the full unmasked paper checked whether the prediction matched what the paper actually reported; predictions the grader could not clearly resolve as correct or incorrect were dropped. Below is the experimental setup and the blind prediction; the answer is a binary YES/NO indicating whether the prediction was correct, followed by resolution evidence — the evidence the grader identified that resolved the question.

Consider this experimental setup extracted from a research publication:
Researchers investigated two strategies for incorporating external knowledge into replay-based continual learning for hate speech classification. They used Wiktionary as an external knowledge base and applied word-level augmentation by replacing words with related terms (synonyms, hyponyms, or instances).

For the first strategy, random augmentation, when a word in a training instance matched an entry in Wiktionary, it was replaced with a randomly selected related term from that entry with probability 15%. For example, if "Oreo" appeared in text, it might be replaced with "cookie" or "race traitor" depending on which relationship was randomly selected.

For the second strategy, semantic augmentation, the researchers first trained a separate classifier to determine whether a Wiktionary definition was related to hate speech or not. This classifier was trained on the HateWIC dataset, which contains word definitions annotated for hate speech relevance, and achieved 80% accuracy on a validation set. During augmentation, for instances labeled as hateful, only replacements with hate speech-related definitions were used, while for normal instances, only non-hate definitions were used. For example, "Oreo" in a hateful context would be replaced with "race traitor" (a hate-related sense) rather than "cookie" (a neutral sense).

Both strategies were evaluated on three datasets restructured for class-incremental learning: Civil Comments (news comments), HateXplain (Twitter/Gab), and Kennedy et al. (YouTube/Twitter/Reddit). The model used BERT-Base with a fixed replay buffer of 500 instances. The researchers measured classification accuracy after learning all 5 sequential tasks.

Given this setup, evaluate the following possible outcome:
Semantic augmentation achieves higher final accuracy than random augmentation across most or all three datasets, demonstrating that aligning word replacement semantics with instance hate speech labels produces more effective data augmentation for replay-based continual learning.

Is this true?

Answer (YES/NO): YES